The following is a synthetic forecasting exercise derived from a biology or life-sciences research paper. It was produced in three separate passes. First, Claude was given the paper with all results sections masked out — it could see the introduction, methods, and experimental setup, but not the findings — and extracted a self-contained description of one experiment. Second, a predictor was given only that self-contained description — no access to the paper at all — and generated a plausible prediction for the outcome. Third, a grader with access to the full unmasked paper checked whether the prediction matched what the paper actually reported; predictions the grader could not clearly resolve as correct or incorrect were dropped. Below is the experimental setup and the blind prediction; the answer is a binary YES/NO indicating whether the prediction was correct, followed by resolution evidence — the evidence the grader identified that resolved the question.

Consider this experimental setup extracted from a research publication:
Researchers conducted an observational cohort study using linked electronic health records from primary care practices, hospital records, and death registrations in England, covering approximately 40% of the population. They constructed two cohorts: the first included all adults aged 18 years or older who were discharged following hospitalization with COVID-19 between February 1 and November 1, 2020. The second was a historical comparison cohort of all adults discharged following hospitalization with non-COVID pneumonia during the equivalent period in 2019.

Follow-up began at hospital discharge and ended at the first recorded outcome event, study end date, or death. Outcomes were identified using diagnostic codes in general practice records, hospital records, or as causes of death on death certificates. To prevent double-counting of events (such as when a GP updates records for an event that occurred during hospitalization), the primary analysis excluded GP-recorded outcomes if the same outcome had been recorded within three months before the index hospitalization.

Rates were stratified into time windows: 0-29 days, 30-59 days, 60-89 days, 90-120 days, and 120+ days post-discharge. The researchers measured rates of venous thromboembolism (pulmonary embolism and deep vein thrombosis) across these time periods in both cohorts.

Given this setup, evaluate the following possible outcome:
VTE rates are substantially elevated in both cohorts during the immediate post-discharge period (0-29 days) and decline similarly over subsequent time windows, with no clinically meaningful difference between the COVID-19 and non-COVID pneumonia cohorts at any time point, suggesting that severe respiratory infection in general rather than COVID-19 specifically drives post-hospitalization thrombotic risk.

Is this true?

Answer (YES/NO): NO